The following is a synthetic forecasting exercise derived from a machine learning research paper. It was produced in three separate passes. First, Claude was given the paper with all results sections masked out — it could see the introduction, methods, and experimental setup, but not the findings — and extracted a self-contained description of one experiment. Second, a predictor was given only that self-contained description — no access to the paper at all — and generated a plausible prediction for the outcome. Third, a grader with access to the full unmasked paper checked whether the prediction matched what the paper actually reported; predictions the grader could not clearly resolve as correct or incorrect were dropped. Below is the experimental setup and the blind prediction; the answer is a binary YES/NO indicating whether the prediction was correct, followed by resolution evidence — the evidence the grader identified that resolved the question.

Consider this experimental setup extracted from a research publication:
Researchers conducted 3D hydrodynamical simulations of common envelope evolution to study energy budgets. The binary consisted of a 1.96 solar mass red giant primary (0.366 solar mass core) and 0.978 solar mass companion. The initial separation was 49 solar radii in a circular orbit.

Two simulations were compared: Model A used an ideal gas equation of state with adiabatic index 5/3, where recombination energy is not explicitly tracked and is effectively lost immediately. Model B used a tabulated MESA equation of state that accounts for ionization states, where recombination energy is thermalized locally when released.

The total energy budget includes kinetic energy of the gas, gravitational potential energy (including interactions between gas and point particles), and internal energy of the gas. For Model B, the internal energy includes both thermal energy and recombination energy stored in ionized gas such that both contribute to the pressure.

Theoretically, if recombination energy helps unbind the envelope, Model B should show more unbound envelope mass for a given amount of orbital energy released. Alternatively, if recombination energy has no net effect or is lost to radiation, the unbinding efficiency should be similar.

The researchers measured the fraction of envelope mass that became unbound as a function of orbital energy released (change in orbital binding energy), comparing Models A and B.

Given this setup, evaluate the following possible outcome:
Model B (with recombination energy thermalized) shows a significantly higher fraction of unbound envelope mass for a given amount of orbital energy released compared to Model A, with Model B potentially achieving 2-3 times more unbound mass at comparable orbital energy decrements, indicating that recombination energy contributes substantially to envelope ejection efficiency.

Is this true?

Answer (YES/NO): NO